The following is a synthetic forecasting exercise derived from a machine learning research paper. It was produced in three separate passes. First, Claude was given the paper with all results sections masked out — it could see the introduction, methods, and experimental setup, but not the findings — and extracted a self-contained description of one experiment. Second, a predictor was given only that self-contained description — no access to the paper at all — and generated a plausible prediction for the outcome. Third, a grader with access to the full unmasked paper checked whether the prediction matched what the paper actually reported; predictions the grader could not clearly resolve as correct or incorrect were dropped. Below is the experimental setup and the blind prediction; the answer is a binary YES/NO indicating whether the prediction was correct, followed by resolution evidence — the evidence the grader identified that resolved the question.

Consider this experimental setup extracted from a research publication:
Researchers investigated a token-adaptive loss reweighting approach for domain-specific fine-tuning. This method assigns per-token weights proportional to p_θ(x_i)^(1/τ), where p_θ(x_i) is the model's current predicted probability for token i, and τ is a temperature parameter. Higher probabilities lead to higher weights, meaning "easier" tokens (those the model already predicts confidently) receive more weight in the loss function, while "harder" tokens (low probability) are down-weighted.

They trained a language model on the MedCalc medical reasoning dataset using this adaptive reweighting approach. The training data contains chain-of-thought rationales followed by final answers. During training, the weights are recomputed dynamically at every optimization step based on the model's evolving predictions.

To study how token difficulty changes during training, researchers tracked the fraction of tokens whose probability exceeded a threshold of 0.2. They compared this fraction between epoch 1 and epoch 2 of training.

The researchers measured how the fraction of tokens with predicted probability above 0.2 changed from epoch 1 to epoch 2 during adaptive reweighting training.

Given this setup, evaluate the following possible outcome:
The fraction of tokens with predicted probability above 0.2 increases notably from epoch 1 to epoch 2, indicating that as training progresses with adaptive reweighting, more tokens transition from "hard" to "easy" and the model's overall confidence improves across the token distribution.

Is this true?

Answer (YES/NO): YES